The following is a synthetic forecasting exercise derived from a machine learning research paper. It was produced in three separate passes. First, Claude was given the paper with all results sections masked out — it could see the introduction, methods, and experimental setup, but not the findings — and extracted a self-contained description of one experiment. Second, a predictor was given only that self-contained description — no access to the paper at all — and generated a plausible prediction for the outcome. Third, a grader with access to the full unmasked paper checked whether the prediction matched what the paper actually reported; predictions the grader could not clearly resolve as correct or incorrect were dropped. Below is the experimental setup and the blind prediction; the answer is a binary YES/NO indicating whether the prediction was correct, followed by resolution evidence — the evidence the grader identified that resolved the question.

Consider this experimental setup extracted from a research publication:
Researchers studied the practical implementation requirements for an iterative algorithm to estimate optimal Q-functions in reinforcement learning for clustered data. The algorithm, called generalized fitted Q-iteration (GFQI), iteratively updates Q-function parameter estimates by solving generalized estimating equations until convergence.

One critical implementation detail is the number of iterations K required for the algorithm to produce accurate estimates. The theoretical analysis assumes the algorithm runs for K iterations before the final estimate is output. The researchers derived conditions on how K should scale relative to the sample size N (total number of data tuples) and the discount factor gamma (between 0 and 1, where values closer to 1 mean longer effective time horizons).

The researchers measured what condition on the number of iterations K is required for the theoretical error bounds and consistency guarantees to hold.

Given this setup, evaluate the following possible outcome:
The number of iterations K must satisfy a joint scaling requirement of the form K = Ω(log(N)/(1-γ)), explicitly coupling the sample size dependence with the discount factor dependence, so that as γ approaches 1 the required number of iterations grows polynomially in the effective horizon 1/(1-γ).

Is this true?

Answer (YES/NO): NO